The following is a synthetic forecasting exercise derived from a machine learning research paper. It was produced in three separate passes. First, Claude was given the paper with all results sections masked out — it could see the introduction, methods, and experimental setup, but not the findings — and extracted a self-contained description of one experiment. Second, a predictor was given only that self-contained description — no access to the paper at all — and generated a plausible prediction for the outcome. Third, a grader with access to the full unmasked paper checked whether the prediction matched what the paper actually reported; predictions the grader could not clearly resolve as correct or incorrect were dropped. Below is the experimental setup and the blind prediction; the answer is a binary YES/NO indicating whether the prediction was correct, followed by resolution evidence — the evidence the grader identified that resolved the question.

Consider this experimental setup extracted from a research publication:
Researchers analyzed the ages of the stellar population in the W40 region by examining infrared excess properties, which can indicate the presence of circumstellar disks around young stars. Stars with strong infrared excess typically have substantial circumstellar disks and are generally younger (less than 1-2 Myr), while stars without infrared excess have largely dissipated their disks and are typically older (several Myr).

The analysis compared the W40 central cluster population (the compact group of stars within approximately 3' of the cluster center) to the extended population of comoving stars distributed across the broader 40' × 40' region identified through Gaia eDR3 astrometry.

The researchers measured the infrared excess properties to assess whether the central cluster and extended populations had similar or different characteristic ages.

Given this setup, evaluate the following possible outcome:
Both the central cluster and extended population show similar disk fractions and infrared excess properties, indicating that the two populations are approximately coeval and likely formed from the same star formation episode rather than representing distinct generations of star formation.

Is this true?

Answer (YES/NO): NO